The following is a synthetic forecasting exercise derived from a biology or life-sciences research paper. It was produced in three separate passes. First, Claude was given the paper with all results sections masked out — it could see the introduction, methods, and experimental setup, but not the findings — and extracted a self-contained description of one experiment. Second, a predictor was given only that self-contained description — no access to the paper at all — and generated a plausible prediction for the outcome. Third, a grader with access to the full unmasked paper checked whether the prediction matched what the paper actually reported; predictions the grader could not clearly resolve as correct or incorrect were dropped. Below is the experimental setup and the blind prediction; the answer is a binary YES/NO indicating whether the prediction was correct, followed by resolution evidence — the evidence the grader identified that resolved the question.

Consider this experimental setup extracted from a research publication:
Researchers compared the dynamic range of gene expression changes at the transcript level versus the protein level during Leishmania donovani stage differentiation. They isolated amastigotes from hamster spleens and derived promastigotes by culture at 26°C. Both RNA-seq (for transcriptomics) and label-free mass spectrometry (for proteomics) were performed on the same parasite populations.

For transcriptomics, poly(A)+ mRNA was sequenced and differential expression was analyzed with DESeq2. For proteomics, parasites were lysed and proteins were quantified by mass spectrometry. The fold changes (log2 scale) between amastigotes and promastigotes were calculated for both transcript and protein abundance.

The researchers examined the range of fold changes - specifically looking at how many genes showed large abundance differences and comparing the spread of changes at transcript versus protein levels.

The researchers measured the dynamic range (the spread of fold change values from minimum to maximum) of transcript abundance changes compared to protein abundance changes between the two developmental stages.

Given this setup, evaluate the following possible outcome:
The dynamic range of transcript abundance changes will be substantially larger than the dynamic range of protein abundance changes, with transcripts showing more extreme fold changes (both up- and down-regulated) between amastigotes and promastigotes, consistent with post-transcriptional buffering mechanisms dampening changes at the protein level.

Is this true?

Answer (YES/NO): NO